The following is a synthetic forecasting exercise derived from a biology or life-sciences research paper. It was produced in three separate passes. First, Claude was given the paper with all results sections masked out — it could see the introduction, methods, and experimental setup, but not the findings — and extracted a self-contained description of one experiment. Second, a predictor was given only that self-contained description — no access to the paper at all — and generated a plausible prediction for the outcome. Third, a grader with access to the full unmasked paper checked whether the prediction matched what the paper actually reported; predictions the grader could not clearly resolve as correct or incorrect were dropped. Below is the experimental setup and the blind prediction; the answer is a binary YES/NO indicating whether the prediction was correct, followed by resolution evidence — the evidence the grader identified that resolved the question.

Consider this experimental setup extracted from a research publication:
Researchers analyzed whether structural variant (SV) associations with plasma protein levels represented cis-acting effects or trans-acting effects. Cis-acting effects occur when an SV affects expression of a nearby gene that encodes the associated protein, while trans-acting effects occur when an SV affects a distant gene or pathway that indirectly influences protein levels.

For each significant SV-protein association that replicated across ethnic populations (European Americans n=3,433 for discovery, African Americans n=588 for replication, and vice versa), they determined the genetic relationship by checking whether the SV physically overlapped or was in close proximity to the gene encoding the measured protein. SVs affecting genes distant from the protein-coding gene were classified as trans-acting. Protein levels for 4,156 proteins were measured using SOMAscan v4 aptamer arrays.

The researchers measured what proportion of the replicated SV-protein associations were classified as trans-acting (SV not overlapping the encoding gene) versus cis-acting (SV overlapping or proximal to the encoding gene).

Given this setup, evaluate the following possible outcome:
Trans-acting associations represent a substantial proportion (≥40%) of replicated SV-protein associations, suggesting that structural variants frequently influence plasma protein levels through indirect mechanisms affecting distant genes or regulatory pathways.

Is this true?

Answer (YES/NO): YES